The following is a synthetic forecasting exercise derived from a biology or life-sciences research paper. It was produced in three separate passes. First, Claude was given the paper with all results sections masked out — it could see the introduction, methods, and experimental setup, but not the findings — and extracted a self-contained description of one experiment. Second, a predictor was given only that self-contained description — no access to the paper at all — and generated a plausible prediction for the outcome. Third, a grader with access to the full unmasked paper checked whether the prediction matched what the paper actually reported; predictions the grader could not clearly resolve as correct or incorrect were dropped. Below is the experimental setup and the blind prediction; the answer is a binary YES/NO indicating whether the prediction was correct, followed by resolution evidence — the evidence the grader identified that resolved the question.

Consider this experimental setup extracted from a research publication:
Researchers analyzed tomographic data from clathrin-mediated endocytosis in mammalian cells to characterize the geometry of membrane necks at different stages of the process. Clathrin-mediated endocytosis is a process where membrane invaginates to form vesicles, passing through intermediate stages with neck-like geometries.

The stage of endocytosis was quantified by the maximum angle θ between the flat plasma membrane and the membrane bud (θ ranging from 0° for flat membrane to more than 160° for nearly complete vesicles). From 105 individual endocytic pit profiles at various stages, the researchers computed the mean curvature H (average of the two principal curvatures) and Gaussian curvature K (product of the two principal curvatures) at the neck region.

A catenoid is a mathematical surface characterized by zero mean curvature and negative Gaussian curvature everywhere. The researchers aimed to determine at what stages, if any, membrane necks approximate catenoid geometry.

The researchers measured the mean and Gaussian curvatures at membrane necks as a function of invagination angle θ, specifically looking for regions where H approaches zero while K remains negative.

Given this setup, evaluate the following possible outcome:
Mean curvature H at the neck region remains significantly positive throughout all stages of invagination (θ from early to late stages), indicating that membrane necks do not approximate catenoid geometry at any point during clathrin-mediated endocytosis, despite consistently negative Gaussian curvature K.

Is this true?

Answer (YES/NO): NO